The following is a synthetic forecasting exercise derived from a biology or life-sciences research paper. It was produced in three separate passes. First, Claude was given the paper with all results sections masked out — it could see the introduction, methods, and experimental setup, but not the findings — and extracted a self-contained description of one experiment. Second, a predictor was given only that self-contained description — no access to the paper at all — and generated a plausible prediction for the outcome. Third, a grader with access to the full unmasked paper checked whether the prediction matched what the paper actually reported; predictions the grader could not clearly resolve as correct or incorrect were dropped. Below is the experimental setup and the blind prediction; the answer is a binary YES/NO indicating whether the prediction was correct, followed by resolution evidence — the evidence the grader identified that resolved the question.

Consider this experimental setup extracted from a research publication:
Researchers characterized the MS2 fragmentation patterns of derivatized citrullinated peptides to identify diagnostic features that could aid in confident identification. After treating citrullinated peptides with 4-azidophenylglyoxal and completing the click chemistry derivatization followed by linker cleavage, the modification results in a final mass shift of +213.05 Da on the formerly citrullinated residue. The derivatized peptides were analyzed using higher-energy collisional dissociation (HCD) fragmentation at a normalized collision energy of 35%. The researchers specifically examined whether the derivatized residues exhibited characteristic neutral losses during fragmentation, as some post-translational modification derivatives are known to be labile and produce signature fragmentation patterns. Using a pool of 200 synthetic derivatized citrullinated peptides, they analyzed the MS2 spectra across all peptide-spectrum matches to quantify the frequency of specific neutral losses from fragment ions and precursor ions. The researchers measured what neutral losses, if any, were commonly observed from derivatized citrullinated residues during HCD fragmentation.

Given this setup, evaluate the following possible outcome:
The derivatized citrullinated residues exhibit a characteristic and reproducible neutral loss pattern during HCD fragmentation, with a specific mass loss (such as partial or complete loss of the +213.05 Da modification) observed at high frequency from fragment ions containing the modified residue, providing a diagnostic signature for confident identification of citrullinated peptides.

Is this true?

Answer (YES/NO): NO